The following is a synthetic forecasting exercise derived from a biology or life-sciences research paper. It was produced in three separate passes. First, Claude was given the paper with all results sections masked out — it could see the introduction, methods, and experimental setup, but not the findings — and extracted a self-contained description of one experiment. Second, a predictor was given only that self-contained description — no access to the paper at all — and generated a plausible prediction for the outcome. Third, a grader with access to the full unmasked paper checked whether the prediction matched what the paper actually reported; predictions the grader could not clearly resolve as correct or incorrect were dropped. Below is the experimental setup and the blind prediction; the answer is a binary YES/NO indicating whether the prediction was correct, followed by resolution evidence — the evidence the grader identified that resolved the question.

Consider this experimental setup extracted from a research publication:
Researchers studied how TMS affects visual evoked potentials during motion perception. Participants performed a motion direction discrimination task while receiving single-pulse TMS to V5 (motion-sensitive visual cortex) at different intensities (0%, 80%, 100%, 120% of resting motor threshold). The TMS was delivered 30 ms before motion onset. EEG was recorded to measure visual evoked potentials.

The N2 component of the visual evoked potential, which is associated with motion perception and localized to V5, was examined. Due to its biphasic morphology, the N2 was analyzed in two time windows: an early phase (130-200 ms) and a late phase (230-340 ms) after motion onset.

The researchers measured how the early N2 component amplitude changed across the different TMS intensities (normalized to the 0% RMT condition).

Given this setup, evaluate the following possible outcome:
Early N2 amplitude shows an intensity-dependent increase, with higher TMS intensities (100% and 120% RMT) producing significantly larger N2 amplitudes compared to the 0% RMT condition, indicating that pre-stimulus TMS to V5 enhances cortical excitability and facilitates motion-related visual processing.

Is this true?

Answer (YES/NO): NO